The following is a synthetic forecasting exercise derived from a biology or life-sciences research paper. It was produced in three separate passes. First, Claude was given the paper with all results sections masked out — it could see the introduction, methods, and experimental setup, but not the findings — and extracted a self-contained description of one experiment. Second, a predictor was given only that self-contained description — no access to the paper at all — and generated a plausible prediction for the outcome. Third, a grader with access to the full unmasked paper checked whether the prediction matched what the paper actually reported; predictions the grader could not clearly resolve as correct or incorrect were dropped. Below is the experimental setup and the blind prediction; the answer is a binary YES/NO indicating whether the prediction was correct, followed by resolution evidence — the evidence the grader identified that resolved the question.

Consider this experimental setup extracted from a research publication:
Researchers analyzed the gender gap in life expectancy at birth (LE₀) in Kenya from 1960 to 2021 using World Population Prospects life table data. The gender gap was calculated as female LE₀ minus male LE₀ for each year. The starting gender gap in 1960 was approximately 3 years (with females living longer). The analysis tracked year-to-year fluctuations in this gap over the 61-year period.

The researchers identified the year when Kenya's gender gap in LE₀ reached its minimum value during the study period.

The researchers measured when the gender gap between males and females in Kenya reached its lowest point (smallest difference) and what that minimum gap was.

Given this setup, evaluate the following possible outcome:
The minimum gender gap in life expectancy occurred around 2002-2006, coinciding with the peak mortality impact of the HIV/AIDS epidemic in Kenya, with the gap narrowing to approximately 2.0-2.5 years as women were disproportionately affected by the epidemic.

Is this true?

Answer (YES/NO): YES